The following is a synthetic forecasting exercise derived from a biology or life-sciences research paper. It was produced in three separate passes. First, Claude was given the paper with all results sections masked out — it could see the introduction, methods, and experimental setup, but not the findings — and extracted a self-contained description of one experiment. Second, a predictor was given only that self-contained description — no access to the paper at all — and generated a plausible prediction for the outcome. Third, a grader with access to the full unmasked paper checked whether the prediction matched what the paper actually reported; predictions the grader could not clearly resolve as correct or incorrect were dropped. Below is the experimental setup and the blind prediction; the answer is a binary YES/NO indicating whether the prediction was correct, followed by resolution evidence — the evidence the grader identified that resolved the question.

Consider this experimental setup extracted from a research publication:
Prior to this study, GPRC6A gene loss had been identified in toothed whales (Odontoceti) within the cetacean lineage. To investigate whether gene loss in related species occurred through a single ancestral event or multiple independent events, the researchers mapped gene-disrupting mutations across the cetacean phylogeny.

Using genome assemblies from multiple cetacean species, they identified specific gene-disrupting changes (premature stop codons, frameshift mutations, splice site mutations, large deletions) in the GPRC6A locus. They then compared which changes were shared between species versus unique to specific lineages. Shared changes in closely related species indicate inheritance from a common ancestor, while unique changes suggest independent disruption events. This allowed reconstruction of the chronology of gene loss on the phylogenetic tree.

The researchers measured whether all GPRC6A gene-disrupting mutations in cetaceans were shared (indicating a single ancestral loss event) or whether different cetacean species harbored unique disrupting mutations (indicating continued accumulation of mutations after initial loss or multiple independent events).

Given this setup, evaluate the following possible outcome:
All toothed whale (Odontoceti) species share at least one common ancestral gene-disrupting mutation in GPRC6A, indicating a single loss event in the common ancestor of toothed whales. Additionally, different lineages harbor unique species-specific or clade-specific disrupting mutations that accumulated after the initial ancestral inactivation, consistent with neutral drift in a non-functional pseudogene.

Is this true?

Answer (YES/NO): NO